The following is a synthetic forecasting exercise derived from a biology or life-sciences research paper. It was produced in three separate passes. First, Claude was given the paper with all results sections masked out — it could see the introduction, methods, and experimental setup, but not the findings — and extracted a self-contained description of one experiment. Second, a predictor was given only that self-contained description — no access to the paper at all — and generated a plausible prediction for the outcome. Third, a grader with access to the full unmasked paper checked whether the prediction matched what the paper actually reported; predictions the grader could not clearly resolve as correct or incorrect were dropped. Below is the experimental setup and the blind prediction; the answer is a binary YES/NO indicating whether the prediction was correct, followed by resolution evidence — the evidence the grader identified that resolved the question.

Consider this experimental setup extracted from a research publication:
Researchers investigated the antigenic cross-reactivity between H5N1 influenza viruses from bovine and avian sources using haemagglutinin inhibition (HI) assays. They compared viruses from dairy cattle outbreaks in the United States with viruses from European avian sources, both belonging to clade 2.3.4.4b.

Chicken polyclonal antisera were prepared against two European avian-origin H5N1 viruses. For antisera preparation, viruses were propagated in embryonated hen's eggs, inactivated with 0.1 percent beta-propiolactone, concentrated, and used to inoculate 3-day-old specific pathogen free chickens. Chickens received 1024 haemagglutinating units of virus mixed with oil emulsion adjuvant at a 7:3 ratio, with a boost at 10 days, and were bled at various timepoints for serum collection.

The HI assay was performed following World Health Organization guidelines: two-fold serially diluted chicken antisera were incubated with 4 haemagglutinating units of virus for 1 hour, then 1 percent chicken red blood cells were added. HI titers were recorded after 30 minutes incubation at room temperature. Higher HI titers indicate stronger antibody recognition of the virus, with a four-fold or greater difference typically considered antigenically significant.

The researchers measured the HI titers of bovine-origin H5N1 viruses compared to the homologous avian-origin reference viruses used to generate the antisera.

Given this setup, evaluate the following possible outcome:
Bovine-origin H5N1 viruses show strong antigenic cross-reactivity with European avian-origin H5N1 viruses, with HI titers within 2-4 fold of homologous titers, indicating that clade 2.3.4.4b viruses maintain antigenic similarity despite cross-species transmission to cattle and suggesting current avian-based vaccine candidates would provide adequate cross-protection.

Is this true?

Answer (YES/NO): NO